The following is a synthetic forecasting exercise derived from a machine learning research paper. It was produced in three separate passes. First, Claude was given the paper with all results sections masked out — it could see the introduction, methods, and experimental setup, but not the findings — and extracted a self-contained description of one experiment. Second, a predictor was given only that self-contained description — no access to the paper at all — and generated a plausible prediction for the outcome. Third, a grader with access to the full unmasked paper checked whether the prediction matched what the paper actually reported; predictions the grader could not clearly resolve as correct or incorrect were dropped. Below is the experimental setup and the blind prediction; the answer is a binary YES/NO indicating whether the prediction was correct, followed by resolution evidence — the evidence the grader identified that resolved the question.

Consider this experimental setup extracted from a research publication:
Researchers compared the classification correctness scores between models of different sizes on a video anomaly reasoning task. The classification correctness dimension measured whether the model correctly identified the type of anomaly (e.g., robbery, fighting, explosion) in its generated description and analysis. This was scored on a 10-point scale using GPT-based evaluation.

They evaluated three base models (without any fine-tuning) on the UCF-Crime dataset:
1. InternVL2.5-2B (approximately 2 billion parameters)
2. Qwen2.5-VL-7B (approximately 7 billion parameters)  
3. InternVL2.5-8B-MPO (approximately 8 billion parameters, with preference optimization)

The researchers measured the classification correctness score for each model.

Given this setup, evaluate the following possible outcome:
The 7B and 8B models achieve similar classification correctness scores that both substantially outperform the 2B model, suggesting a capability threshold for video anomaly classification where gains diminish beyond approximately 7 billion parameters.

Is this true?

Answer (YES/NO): NO